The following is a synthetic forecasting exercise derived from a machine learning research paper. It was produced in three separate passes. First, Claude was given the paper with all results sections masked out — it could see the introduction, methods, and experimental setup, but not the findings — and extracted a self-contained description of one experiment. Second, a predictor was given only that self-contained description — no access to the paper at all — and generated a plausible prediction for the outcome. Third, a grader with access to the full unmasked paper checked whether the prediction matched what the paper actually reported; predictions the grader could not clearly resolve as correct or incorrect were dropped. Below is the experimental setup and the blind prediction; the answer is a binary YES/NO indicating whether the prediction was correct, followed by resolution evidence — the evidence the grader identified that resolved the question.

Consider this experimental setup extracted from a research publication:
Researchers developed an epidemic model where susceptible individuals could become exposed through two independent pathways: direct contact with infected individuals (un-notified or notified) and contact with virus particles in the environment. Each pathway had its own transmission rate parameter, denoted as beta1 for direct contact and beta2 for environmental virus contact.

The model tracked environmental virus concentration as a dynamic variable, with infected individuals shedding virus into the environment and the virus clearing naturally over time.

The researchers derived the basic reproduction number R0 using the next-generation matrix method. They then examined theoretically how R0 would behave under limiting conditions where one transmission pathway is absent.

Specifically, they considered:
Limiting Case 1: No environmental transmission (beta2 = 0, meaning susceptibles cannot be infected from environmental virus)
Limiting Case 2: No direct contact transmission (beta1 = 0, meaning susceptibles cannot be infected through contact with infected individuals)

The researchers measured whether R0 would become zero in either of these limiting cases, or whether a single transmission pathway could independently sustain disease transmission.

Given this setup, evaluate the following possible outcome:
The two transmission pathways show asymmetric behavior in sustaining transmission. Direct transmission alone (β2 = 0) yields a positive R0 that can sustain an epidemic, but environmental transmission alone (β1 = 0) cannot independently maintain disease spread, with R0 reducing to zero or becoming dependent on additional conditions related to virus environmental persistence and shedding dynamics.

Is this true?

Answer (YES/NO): NO